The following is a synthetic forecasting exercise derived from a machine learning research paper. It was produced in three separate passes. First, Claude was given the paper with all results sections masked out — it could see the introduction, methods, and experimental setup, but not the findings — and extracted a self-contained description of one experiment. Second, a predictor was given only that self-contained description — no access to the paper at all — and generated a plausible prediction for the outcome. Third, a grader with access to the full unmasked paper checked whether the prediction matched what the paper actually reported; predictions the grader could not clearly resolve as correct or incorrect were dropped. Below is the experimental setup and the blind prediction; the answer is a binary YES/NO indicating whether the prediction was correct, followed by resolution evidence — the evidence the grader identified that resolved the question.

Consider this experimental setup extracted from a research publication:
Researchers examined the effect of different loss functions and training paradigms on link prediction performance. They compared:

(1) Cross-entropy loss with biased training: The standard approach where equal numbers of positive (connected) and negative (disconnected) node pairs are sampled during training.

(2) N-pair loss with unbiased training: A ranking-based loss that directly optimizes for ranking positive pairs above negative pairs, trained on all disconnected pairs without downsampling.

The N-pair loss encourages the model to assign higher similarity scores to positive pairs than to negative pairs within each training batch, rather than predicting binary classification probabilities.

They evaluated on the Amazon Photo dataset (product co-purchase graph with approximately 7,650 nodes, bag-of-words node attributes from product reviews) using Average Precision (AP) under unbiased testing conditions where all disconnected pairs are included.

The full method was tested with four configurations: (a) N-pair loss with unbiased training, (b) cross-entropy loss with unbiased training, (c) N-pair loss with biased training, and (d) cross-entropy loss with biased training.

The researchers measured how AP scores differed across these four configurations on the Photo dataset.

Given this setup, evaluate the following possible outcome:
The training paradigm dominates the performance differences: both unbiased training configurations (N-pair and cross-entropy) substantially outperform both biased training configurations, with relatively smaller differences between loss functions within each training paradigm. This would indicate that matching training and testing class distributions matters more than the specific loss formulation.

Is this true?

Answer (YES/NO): NO